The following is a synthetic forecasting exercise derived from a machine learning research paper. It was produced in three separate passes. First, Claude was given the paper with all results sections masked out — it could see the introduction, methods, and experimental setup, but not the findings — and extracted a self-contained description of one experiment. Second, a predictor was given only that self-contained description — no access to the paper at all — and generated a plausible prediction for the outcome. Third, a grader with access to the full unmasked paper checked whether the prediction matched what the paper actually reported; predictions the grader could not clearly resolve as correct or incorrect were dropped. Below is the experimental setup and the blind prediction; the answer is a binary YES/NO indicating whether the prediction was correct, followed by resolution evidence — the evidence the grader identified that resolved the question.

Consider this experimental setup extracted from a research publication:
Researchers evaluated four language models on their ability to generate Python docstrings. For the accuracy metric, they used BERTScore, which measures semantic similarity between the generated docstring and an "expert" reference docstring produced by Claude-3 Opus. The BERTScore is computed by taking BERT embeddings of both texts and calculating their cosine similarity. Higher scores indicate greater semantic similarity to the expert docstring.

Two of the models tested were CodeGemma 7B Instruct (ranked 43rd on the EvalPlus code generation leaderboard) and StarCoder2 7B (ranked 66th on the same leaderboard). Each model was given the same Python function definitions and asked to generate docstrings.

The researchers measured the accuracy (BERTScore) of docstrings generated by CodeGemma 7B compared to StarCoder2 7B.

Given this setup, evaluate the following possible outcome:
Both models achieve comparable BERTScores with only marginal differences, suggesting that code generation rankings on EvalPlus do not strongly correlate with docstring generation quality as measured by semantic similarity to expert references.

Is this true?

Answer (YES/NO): YES